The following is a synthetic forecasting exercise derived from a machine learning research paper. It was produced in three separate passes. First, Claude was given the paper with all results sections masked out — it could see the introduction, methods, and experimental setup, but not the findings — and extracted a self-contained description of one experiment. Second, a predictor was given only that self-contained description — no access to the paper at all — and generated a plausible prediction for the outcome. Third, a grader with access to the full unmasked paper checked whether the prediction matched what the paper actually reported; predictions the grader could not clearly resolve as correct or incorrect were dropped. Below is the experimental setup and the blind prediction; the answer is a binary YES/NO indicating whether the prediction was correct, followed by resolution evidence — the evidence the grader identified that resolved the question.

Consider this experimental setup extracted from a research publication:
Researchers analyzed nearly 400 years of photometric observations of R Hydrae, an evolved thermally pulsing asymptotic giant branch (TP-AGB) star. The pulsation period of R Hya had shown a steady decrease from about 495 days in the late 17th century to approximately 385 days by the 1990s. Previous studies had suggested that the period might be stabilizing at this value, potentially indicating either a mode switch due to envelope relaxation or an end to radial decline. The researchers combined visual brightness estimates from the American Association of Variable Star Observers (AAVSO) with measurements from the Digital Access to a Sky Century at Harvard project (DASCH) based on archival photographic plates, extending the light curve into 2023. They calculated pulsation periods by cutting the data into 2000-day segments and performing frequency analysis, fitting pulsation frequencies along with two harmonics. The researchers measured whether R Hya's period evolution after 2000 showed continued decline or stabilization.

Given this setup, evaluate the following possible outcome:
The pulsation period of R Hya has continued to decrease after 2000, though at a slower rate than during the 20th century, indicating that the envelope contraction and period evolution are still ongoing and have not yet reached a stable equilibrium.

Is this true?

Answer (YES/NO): NO